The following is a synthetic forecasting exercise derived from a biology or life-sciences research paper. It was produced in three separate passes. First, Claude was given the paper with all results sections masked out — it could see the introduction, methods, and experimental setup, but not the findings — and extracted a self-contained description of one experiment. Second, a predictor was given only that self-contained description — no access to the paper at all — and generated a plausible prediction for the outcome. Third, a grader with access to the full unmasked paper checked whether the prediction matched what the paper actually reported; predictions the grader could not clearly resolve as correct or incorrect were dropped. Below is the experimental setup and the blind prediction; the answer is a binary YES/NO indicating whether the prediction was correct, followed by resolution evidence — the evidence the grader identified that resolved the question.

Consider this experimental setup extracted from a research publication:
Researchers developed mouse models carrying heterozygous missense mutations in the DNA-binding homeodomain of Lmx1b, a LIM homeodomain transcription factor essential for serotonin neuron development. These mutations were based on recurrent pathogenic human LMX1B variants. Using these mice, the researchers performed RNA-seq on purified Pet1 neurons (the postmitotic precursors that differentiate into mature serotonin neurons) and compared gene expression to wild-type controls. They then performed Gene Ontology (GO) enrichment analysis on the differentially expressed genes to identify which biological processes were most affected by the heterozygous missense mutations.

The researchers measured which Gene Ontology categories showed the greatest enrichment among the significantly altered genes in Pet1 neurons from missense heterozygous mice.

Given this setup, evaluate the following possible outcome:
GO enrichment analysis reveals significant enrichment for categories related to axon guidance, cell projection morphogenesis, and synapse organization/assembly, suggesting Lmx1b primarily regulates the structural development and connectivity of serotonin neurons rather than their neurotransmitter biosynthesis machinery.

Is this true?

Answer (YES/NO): YES